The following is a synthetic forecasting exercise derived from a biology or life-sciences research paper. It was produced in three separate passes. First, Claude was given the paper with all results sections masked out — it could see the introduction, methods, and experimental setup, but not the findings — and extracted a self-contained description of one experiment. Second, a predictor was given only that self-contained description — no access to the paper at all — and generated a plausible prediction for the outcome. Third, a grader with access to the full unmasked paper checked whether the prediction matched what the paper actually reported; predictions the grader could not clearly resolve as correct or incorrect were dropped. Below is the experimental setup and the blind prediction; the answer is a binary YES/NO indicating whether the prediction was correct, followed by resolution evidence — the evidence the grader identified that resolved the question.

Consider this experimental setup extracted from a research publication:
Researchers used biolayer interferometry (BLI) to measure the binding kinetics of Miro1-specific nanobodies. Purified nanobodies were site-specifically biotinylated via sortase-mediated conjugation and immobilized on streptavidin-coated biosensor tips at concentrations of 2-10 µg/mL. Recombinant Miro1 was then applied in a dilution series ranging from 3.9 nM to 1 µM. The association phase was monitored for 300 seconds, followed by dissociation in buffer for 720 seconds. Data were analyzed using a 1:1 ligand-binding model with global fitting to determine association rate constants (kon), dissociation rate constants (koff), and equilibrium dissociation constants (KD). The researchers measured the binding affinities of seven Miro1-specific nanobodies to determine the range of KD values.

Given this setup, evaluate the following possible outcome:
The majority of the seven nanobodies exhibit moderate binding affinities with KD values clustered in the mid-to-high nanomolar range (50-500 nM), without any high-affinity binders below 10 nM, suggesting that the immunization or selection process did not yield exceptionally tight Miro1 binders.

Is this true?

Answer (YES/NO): NO